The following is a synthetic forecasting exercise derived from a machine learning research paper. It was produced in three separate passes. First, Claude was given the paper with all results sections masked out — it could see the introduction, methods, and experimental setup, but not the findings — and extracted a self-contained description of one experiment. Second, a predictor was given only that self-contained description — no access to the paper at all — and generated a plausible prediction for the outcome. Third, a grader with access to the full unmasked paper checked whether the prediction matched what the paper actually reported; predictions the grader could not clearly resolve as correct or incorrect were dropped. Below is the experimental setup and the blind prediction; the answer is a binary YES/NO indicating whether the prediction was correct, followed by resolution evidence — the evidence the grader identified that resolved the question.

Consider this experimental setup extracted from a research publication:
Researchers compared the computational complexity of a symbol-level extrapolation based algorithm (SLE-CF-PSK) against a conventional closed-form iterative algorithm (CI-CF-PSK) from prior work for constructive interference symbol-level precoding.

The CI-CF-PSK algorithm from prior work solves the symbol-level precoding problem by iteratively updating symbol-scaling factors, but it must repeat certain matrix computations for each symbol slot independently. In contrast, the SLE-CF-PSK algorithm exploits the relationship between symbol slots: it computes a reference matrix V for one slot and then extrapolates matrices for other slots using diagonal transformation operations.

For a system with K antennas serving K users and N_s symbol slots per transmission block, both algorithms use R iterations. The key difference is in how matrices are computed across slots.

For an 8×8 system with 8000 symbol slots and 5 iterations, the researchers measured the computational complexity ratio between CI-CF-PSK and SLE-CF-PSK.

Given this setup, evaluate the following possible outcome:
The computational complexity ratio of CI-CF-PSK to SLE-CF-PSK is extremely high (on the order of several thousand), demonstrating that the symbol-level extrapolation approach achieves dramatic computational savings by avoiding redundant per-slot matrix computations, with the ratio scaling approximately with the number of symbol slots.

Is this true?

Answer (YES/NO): NO